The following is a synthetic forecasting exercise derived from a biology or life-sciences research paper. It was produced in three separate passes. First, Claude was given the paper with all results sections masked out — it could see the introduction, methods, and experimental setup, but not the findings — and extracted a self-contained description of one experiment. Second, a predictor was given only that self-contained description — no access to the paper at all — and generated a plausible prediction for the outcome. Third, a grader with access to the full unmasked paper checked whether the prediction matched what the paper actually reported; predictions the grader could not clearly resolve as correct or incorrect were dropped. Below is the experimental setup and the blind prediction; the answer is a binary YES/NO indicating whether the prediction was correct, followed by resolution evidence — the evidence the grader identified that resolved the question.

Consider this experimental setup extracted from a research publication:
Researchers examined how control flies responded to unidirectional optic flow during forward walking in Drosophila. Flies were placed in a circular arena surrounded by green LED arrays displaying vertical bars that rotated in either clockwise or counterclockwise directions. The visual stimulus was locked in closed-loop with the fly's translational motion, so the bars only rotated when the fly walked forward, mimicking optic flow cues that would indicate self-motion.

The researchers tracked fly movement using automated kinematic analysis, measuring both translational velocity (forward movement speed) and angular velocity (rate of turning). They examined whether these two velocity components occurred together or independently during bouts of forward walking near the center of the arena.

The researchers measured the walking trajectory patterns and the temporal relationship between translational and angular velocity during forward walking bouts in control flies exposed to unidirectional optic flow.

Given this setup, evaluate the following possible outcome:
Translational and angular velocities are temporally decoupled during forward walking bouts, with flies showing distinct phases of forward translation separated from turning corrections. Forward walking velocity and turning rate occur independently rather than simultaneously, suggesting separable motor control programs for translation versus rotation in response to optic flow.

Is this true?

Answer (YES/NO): NO